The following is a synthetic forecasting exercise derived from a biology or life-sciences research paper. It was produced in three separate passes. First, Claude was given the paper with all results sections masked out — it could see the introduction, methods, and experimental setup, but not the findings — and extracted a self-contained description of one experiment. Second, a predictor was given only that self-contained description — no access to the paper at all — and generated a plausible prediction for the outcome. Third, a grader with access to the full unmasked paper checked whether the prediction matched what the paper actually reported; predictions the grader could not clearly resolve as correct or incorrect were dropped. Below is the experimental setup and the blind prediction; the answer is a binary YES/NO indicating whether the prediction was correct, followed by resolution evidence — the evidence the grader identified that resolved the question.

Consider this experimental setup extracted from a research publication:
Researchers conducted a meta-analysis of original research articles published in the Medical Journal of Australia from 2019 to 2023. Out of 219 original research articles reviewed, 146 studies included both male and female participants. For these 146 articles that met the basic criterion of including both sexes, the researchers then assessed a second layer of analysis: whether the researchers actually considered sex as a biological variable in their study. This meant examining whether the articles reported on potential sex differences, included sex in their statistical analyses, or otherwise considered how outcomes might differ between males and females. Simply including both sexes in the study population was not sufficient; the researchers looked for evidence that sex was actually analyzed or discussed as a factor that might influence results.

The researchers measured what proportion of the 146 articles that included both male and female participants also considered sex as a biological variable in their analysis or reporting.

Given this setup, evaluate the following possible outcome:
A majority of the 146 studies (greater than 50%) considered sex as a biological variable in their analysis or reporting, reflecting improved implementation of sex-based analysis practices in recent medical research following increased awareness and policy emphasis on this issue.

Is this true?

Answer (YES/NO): NO